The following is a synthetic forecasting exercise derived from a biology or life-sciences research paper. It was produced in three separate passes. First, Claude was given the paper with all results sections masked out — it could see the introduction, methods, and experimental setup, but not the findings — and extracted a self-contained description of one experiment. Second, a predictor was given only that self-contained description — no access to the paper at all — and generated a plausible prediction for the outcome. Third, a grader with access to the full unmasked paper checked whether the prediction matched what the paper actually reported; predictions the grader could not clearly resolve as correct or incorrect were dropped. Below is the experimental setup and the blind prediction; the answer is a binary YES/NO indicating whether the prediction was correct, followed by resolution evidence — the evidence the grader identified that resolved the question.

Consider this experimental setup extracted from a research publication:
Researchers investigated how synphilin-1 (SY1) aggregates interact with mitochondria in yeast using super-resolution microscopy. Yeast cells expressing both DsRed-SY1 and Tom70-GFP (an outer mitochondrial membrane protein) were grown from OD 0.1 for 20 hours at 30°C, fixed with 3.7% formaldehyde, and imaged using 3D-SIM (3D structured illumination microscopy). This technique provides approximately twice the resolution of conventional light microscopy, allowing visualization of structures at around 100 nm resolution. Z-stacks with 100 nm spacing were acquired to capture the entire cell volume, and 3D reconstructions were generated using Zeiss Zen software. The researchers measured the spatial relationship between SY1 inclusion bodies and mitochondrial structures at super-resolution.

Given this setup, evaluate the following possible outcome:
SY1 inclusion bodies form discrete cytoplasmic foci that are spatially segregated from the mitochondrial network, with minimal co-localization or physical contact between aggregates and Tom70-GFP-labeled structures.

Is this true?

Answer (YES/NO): NO